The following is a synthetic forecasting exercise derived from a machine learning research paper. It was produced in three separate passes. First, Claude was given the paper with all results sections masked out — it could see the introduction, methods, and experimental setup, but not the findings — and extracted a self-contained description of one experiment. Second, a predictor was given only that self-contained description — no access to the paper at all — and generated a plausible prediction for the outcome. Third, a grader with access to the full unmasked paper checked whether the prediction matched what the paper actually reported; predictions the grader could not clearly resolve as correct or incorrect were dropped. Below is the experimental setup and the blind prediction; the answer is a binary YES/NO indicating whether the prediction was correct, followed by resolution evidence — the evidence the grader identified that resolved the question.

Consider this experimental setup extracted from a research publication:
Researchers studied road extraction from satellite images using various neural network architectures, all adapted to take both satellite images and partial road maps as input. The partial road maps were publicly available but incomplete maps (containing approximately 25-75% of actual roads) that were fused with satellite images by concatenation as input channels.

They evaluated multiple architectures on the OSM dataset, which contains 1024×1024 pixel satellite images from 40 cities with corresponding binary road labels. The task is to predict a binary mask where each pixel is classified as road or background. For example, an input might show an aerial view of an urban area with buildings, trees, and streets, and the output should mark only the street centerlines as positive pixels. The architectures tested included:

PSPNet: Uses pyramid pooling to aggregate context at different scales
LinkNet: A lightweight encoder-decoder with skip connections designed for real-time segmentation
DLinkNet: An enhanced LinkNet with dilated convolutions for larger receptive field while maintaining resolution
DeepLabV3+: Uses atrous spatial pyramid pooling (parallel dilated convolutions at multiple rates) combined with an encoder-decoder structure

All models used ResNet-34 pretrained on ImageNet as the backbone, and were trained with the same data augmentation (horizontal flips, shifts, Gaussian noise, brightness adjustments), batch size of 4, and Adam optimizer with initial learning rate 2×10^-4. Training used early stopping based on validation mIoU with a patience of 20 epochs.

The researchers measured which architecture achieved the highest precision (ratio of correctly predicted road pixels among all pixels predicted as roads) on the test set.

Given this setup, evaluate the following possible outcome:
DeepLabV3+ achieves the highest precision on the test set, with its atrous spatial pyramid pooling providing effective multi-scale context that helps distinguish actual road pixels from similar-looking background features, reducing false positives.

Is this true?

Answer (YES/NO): NO